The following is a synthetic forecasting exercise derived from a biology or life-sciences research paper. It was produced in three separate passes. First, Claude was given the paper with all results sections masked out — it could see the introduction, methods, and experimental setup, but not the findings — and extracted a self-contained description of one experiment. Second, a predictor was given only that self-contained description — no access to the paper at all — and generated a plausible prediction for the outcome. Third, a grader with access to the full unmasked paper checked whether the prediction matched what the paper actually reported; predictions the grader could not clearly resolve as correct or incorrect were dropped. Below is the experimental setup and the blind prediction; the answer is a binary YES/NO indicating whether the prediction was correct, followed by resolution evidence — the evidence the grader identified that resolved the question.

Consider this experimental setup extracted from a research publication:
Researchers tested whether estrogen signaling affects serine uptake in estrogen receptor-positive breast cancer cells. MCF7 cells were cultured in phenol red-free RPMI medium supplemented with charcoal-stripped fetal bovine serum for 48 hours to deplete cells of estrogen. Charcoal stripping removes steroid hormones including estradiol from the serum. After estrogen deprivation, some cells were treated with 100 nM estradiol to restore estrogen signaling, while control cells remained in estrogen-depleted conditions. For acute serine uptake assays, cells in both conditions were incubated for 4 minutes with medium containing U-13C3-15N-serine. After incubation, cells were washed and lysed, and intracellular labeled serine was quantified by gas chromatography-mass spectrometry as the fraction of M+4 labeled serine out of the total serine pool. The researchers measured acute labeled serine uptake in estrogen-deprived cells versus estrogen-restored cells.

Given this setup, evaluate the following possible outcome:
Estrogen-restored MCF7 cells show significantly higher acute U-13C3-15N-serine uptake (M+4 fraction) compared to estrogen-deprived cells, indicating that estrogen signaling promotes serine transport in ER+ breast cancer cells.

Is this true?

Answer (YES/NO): YES